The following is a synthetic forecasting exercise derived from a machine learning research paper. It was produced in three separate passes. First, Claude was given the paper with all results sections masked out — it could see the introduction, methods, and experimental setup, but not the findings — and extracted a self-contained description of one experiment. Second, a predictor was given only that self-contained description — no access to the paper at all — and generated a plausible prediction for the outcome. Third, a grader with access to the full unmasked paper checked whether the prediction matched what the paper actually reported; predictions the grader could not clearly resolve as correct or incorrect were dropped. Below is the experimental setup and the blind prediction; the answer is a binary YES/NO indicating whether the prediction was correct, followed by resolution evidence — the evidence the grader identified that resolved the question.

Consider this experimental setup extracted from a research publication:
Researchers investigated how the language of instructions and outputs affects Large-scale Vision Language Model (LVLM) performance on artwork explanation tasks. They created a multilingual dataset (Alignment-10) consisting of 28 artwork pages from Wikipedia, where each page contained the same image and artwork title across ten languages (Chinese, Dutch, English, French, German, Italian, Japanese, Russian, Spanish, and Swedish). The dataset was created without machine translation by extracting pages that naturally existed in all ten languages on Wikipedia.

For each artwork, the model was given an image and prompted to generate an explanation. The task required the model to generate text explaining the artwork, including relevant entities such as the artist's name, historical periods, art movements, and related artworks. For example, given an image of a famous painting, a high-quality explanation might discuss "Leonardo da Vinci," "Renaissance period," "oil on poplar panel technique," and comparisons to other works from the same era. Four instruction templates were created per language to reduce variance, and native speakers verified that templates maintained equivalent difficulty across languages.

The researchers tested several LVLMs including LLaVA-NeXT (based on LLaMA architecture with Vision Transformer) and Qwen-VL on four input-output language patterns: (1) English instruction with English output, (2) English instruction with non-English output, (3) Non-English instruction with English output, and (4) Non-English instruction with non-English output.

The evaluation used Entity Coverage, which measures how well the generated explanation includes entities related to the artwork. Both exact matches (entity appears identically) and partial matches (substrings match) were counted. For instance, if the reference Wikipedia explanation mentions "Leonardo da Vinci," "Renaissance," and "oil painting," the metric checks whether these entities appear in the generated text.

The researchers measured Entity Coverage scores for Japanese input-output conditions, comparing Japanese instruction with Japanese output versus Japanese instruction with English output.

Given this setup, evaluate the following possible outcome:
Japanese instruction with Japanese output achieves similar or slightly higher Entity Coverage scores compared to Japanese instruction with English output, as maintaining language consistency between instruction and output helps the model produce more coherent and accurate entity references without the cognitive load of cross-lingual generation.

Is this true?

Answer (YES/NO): YES